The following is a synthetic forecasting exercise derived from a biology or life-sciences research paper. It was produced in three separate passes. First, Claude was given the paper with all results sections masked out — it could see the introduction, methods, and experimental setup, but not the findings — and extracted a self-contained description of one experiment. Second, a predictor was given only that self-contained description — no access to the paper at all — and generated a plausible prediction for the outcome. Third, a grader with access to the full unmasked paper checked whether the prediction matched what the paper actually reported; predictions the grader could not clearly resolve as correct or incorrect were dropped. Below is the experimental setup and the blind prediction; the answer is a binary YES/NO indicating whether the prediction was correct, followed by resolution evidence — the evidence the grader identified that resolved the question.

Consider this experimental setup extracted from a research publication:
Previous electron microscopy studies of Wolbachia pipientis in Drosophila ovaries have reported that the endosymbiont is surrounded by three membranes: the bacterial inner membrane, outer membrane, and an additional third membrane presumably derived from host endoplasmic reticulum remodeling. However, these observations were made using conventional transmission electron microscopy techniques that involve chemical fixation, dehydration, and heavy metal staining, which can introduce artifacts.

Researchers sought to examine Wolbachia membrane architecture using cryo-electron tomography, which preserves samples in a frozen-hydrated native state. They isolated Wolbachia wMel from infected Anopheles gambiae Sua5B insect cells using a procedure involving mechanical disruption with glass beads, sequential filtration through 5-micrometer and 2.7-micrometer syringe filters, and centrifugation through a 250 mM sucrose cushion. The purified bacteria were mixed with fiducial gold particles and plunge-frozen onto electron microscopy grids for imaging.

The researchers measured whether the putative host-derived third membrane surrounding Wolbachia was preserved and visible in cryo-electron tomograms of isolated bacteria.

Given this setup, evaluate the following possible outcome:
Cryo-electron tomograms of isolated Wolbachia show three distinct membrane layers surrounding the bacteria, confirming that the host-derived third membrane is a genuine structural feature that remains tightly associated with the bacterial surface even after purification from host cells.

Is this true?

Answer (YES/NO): NO